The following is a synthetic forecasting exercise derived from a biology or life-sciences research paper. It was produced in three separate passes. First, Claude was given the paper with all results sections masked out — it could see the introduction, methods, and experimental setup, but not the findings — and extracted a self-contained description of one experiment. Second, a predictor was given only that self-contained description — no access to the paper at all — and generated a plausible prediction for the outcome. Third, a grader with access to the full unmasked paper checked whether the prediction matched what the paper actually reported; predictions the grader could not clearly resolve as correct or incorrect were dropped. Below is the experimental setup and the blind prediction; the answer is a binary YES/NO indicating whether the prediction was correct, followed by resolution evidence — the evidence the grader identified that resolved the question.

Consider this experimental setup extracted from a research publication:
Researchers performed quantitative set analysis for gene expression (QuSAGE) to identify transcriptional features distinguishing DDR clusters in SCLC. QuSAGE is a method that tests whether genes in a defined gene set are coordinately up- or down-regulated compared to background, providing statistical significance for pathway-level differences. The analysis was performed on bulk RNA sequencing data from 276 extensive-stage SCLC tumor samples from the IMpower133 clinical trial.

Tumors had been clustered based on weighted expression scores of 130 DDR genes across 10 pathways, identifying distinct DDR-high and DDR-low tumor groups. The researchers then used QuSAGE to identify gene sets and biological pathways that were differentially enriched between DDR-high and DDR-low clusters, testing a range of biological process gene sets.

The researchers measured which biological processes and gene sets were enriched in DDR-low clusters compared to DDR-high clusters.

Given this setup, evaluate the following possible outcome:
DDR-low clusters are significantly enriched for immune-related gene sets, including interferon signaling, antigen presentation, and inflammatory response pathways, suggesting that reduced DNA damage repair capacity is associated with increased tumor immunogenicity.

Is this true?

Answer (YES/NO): YES